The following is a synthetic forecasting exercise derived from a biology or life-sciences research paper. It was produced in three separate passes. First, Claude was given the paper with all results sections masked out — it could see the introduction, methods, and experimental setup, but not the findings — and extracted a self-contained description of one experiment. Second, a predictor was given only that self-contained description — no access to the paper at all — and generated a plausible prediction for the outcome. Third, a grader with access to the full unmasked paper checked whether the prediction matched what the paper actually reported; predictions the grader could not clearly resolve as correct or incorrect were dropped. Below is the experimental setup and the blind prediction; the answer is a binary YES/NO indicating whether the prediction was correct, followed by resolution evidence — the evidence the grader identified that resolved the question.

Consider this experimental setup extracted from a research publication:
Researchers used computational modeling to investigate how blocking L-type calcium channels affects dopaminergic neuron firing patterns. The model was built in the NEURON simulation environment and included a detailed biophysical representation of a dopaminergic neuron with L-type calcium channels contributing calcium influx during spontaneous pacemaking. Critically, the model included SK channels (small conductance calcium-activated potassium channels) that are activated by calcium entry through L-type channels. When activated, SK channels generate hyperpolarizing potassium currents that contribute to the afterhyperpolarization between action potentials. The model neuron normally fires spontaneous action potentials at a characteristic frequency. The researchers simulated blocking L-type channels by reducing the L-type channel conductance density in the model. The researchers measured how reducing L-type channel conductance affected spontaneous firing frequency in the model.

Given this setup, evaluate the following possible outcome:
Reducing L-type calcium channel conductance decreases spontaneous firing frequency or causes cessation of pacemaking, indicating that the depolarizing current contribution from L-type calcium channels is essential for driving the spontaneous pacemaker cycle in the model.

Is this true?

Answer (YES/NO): NO